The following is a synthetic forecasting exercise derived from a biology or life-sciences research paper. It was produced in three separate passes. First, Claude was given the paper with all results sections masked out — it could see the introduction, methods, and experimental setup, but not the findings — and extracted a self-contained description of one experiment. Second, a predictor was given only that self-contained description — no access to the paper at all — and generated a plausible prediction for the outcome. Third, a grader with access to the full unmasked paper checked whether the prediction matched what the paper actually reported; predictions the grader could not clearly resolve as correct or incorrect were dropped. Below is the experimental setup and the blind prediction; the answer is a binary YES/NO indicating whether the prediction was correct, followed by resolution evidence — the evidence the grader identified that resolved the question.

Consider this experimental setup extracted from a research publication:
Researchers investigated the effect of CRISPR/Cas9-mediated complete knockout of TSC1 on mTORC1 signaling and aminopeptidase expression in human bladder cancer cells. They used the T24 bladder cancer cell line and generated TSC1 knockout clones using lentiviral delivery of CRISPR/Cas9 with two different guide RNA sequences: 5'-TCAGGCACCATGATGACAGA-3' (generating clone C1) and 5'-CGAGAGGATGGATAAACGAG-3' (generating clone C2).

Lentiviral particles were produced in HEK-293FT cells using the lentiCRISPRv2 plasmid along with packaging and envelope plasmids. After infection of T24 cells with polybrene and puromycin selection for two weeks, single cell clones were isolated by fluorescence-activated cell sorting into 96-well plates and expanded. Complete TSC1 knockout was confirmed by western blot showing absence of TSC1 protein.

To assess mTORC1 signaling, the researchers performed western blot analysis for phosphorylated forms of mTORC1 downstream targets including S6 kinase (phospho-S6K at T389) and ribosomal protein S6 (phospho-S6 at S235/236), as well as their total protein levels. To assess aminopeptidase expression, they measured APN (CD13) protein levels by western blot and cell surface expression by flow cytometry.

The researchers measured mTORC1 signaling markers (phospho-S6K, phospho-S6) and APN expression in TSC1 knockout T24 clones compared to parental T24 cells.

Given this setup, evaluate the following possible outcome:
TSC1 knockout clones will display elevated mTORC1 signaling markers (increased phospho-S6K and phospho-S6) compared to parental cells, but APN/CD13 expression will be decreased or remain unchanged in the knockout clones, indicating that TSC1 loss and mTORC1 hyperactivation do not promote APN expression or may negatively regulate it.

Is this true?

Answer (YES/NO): NO